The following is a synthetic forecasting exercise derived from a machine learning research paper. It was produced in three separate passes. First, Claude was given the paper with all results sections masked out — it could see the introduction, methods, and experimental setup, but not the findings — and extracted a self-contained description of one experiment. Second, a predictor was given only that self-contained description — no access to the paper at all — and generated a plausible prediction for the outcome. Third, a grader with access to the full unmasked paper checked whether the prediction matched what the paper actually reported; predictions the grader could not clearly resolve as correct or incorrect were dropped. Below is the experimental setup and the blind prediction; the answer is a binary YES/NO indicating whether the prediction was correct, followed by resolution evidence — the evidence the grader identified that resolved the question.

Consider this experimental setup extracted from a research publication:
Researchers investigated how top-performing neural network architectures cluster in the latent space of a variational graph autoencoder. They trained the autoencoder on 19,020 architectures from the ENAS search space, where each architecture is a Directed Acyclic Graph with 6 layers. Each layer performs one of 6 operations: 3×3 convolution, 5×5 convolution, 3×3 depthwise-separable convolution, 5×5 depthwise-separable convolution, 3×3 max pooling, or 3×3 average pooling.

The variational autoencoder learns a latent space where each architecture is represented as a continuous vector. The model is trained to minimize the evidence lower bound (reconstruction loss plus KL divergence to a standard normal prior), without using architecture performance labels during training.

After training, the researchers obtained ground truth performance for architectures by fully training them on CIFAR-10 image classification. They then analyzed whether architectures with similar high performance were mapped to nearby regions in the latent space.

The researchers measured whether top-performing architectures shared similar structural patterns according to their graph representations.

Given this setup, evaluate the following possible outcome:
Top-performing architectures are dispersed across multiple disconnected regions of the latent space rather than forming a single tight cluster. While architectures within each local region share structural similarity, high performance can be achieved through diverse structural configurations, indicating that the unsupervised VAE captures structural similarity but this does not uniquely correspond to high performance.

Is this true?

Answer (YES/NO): NO